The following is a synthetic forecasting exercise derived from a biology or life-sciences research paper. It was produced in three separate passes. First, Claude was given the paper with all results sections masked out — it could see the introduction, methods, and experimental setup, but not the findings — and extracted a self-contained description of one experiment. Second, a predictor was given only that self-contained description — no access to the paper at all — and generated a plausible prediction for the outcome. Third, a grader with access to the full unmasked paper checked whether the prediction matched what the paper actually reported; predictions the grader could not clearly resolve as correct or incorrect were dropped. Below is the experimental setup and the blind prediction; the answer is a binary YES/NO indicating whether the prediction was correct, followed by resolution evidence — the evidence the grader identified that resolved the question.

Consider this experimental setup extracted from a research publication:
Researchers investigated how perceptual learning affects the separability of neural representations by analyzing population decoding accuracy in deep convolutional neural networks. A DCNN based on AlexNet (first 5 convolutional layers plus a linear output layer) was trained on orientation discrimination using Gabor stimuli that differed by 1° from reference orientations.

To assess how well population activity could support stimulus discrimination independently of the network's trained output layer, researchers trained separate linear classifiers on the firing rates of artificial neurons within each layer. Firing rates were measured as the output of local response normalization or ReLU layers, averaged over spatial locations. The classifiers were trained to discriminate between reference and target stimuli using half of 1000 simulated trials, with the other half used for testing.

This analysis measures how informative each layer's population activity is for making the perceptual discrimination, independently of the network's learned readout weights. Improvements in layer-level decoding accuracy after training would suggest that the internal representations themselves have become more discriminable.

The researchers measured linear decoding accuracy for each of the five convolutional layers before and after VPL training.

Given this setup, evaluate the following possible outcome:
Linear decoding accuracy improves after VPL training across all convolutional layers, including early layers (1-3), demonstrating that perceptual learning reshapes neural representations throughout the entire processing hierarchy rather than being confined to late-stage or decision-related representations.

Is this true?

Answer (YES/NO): NO